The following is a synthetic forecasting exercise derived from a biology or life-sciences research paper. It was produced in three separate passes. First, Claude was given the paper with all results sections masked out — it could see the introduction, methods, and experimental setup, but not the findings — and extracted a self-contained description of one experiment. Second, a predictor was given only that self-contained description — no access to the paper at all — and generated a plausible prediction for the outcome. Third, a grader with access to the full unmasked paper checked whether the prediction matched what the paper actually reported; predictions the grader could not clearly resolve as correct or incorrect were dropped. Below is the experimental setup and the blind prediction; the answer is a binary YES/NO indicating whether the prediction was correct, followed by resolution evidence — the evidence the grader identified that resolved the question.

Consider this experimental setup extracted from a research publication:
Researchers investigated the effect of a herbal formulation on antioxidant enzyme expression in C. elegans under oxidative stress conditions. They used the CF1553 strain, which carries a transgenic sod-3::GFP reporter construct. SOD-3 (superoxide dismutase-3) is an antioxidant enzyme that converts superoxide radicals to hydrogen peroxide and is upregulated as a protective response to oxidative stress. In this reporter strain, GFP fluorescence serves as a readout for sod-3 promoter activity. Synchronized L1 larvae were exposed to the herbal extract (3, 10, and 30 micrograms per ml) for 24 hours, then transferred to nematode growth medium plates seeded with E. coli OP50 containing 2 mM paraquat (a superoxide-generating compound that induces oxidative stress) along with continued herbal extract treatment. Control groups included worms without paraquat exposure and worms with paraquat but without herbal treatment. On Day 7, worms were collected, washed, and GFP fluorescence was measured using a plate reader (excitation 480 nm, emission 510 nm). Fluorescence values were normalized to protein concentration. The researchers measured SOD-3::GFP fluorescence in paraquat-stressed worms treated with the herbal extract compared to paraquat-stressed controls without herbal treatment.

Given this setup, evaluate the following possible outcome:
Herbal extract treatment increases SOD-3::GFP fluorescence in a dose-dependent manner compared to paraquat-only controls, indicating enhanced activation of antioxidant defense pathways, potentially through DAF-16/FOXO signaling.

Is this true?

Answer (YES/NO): YES